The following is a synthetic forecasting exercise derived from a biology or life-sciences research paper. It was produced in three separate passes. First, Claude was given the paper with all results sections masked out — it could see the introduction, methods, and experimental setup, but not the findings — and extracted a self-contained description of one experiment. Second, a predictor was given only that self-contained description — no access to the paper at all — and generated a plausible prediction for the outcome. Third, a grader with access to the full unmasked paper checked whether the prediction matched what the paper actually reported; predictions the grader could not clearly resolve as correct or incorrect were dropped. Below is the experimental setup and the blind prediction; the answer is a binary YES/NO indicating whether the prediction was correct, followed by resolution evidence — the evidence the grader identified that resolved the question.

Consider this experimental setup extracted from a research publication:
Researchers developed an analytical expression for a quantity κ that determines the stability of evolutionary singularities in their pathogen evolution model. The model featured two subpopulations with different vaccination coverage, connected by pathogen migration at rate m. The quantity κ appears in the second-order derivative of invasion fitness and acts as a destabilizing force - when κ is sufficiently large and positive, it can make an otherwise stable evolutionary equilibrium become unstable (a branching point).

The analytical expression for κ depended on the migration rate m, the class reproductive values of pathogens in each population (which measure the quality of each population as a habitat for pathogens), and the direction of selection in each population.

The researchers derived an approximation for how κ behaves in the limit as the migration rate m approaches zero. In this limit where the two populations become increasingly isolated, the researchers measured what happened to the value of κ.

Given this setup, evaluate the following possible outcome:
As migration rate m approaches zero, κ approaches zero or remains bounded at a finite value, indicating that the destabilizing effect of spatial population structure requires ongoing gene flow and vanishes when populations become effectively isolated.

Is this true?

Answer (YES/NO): NO